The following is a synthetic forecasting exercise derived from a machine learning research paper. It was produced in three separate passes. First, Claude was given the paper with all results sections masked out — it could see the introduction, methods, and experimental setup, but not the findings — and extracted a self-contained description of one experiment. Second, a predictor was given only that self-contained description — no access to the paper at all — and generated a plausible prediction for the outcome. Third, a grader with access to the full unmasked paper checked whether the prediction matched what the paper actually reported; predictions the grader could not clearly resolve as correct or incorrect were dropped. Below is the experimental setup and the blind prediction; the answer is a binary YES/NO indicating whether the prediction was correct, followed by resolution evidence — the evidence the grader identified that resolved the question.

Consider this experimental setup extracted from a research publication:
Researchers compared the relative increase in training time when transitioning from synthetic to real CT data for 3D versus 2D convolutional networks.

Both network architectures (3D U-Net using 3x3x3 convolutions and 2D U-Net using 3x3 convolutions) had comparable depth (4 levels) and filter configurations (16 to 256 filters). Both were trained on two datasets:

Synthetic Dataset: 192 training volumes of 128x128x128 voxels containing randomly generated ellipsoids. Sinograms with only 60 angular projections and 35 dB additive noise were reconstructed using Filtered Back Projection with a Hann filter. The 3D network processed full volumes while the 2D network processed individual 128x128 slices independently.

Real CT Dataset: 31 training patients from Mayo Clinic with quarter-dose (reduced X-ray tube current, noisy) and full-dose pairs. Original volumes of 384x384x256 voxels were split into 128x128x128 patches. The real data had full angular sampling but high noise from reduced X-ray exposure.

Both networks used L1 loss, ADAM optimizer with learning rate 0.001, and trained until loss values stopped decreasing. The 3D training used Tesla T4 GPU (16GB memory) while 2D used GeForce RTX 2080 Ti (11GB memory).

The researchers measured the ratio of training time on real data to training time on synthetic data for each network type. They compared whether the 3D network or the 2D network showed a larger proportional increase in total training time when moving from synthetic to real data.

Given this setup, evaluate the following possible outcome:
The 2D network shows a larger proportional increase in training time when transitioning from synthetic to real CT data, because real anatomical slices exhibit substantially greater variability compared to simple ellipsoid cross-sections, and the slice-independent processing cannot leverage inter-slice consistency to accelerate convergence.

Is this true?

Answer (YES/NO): YES